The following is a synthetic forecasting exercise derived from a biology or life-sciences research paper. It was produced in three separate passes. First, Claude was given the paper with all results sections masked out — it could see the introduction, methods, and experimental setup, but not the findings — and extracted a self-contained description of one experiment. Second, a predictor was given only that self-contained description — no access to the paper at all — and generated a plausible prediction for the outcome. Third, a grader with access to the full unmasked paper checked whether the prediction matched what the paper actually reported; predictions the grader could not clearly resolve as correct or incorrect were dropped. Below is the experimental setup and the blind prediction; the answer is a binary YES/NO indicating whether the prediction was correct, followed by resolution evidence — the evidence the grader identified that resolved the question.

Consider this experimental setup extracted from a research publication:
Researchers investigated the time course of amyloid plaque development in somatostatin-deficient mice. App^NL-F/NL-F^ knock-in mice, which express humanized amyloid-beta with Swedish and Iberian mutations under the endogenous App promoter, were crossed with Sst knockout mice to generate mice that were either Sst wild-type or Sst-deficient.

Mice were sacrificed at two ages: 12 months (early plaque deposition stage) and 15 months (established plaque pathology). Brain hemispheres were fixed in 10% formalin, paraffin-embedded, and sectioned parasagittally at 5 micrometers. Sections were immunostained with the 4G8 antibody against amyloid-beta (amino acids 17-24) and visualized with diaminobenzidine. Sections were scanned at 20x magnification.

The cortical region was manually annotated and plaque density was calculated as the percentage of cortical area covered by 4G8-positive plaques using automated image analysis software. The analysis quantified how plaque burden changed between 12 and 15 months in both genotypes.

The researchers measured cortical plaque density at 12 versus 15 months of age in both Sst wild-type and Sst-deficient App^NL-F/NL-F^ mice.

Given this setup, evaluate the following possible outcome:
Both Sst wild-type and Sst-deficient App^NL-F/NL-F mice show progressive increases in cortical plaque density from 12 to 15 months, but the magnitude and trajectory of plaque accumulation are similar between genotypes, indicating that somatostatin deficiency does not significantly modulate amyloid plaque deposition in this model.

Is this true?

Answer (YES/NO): NO